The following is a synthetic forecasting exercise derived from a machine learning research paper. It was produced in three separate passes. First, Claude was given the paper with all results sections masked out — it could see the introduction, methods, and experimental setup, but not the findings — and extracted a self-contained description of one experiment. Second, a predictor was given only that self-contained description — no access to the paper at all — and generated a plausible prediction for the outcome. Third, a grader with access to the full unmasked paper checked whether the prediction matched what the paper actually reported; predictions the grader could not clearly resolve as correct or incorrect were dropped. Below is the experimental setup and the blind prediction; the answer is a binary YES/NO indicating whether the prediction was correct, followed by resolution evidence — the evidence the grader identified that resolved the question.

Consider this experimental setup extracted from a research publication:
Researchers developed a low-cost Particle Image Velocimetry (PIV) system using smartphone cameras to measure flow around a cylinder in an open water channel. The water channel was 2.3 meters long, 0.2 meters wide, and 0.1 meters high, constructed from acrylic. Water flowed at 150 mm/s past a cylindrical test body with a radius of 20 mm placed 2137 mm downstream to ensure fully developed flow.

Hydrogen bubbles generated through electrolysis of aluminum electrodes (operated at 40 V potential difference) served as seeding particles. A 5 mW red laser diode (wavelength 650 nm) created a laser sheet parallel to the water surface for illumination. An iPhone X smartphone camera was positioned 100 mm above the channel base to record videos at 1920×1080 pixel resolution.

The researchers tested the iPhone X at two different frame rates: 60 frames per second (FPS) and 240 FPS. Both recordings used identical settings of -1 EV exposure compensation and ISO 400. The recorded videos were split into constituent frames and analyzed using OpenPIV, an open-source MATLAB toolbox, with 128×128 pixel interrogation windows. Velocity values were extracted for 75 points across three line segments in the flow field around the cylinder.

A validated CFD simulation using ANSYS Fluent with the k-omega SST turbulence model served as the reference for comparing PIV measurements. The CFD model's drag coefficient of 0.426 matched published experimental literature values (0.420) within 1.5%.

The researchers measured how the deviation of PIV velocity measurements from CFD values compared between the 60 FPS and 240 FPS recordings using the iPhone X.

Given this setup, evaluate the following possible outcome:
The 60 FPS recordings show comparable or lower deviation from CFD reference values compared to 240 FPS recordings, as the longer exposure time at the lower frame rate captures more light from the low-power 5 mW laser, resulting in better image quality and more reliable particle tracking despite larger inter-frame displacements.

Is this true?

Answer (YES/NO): NO